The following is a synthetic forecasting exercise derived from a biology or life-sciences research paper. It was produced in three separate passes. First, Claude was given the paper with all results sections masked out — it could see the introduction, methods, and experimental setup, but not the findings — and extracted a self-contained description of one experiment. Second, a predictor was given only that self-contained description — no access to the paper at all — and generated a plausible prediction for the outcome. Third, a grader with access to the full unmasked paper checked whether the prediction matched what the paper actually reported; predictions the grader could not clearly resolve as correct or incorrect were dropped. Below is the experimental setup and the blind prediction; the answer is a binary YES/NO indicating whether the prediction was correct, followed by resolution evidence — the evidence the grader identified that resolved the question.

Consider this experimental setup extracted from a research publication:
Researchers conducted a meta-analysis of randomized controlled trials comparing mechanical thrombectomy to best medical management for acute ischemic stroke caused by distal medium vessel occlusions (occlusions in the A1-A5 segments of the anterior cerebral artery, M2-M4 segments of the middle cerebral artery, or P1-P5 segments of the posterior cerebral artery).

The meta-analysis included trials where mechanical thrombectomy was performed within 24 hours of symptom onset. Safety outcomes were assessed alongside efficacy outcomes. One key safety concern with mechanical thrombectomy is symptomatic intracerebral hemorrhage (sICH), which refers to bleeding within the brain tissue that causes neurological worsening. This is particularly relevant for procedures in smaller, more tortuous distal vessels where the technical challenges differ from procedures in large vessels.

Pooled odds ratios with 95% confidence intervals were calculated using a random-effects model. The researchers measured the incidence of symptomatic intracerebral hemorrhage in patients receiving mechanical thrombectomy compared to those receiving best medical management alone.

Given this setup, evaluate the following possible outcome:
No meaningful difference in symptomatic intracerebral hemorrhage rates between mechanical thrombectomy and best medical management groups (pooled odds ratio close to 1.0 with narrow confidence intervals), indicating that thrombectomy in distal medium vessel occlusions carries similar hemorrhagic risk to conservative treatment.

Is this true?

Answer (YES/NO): NO